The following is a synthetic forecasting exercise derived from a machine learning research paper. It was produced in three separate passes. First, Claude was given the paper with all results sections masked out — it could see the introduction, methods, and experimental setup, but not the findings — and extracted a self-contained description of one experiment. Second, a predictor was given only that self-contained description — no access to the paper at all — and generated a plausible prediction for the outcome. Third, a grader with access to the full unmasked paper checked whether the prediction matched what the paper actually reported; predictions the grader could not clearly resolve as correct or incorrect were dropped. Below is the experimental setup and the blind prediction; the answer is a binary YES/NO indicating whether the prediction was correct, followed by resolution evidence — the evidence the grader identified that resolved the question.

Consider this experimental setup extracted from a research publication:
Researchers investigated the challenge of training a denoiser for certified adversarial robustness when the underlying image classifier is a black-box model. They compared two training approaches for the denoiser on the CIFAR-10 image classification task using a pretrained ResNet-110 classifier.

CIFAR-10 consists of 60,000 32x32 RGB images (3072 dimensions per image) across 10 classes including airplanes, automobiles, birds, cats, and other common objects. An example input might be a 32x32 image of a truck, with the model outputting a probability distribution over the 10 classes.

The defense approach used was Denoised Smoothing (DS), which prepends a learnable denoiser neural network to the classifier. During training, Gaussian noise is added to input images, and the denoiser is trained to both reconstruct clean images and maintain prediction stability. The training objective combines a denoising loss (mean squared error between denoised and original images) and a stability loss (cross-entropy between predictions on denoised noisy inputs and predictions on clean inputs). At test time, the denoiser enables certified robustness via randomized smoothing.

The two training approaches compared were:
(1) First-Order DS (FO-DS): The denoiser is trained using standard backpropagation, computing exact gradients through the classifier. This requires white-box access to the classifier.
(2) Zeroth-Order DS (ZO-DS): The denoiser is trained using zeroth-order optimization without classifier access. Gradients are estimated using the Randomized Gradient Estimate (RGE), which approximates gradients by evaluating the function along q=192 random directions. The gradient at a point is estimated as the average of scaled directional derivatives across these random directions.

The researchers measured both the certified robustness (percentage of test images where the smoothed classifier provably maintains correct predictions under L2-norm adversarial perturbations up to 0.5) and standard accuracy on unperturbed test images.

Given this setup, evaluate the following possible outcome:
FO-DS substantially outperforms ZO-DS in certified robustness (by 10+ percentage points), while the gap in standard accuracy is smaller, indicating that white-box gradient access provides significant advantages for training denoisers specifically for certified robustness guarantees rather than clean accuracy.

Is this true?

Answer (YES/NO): NO